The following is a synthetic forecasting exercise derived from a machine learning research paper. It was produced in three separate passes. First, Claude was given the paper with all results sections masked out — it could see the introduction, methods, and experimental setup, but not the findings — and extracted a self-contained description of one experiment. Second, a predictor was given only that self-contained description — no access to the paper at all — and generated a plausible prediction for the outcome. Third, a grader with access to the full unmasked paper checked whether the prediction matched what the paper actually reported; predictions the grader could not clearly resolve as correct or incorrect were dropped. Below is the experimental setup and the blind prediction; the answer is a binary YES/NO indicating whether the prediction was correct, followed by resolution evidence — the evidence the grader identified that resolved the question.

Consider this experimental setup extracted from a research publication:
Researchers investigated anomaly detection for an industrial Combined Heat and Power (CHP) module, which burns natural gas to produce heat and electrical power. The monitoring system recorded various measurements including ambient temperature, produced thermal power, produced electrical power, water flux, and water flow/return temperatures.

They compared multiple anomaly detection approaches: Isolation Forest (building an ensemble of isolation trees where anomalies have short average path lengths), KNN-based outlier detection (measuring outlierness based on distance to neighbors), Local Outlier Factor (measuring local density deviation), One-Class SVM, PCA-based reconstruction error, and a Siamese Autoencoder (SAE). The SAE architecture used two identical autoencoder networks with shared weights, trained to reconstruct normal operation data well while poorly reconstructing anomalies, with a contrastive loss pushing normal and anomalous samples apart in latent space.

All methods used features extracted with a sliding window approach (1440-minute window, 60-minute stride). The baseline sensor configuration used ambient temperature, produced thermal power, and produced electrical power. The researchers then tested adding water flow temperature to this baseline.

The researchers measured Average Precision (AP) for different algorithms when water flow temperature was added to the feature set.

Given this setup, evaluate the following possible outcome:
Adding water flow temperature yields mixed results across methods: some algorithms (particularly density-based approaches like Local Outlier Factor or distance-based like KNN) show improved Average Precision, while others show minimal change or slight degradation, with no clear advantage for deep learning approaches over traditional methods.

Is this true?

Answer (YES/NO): NO